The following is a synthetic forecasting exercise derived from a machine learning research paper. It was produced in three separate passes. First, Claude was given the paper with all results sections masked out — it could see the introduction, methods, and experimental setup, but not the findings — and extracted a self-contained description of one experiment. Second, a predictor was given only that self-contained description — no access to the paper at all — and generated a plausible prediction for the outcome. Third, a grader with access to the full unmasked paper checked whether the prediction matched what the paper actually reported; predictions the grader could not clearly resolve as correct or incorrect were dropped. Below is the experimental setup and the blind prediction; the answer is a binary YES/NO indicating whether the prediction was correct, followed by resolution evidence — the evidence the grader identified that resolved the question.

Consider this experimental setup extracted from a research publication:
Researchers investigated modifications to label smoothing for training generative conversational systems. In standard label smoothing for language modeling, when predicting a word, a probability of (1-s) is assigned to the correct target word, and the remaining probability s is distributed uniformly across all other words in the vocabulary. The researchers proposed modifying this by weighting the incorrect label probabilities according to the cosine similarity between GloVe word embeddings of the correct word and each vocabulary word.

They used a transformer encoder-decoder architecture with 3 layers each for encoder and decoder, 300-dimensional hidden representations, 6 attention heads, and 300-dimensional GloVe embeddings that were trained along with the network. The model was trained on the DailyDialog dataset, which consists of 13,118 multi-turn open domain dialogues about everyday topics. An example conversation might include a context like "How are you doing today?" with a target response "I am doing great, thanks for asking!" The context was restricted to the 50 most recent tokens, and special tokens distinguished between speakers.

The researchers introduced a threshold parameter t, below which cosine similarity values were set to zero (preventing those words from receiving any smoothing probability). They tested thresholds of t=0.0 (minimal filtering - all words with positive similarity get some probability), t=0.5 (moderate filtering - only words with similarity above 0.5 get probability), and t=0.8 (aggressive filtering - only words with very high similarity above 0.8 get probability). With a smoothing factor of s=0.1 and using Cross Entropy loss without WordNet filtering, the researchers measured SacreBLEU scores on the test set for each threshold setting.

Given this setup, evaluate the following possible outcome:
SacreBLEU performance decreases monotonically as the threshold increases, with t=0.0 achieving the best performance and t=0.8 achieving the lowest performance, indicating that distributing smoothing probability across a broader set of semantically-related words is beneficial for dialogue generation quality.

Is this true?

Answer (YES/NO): NO